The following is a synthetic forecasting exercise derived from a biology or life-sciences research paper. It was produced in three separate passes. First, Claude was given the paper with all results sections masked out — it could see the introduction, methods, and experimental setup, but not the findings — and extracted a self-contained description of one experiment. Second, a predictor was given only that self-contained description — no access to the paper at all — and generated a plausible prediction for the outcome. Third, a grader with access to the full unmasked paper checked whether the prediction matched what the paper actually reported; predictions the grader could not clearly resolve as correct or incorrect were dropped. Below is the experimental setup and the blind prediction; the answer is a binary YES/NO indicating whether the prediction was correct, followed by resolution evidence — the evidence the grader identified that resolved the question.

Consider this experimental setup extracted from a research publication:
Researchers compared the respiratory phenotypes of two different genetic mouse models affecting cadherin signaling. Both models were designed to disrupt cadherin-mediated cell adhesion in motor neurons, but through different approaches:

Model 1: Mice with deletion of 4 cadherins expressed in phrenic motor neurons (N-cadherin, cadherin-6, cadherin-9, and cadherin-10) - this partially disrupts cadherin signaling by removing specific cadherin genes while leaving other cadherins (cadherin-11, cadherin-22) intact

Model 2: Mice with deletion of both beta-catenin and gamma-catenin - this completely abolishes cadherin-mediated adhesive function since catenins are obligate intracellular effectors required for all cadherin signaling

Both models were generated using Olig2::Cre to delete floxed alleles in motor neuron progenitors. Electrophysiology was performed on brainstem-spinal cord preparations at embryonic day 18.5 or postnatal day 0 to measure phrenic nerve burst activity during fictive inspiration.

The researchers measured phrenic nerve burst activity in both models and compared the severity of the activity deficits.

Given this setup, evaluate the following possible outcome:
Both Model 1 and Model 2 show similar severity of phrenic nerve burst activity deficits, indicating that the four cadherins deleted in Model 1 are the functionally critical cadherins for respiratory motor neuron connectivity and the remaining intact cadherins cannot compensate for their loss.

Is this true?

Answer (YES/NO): YES